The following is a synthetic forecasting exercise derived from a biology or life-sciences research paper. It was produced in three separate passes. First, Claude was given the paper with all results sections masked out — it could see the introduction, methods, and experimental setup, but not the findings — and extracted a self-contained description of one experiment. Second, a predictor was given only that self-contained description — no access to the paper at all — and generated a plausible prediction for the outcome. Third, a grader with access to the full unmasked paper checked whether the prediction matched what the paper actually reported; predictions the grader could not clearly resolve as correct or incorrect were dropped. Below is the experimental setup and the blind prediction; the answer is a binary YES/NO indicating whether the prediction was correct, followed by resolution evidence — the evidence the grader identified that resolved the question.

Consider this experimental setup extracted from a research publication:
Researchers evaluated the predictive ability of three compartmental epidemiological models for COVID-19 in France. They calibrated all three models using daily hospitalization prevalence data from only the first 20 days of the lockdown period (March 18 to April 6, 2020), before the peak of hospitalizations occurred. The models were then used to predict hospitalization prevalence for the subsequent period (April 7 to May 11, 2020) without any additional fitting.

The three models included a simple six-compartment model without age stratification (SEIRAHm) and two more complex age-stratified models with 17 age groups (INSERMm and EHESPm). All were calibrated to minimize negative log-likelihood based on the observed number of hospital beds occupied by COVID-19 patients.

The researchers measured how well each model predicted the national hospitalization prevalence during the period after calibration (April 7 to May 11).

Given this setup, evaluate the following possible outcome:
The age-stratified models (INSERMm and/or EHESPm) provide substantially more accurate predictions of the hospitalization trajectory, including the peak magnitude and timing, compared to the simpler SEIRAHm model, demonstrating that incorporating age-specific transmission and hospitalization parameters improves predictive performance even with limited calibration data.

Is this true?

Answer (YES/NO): NO